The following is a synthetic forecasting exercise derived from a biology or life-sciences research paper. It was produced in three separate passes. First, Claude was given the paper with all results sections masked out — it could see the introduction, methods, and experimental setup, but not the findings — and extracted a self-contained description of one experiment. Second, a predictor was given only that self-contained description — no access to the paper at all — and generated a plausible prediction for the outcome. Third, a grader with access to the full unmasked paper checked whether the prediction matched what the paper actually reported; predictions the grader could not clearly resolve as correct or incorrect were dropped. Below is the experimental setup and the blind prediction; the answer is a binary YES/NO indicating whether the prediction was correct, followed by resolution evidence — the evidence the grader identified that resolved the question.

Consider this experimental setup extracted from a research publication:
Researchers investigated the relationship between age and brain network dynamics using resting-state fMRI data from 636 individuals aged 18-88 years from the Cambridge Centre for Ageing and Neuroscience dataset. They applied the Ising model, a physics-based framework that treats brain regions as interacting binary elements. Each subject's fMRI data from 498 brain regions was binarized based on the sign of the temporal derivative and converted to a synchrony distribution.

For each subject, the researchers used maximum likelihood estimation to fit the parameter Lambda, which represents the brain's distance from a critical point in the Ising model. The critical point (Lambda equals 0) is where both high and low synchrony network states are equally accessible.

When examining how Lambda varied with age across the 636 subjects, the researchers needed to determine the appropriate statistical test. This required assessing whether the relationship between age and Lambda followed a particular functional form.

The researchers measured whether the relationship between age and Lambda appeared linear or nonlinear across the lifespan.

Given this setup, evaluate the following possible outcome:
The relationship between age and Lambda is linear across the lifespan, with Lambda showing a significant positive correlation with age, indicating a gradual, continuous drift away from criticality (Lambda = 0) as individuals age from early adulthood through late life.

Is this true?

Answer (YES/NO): NO